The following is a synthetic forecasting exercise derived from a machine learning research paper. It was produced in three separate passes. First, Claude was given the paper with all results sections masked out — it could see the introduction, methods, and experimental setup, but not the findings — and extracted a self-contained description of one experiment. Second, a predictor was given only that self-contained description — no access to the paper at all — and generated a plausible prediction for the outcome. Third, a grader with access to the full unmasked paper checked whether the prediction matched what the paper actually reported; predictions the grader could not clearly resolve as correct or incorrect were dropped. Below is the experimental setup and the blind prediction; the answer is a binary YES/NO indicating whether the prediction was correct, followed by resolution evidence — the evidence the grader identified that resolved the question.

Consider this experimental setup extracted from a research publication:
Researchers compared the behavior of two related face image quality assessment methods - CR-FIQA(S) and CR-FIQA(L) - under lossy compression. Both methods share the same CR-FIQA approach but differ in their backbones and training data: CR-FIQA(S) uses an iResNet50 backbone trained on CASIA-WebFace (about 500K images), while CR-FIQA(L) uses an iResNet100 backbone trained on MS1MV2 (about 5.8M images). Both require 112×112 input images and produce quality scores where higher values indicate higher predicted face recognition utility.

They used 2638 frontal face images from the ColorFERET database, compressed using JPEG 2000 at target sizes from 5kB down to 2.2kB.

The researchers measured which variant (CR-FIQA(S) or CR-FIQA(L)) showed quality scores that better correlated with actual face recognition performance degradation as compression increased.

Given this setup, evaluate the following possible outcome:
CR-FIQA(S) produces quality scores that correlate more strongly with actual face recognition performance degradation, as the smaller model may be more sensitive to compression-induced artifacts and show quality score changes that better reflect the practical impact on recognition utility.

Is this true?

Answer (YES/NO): NO